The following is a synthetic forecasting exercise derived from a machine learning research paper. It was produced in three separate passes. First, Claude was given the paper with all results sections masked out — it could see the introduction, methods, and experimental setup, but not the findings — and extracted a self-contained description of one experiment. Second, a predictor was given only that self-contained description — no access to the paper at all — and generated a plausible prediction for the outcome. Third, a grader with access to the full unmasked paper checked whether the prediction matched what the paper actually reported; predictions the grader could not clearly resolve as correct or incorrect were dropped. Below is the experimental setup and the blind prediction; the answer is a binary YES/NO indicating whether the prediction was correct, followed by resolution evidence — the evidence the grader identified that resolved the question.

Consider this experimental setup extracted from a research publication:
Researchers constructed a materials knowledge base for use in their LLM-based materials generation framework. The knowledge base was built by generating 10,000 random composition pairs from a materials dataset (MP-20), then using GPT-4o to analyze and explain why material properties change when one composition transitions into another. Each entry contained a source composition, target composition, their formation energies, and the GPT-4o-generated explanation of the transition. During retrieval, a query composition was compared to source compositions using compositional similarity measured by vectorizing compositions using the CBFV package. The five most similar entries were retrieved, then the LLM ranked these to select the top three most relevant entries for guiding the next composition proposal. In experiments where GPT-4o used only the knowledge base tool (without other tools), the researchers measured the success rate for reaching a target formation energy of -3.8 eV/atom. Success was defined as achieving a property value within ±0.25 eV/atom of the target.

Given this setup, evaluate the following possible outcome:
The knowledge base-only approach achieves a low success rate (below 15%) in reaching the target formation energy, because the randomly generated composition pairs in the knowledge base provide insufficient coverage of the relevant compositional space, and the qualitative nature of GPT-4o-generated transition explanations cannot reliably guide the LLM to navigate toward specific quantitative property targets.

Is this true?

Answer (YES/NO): NO